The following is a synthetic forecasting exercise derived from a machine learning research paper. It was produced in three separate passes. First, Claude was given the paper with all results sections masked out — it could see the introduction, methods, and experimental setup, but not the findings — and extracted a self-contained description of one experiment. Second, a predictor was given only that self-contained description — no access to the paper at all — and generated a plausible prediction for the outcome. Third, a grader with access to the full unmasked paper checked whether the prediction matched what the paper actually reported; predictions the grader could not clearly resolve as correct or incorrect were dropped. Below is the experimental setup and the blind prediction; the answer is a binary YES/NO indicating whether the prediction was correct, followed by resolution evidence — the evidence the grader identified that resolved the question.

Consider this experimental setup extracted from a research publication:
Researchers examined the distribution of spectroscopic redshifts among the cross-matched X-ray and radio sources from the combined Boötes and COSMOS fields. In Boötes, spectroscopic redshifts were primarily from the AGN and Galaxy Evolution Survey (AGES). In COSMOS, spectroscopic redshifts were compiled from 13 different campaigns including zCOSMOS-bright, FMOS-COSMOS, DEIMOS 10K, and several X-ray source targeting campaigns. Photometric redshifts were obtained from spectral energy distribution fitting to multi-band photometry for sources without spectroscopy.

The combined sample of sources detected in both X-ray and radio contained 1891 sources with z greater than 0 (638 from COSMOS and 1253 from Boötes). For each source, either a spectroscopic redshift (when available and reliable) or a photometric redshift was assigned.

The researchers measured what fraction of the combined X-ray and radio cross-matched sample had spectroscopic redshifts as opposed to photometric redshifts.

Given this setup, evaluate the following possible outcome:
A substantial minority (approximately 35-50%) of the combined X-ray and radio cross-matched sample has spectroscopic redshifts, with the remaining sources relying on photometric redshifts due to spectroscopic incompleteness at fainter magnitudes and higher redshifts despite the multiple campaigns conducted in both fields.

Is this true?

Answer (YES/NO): NO